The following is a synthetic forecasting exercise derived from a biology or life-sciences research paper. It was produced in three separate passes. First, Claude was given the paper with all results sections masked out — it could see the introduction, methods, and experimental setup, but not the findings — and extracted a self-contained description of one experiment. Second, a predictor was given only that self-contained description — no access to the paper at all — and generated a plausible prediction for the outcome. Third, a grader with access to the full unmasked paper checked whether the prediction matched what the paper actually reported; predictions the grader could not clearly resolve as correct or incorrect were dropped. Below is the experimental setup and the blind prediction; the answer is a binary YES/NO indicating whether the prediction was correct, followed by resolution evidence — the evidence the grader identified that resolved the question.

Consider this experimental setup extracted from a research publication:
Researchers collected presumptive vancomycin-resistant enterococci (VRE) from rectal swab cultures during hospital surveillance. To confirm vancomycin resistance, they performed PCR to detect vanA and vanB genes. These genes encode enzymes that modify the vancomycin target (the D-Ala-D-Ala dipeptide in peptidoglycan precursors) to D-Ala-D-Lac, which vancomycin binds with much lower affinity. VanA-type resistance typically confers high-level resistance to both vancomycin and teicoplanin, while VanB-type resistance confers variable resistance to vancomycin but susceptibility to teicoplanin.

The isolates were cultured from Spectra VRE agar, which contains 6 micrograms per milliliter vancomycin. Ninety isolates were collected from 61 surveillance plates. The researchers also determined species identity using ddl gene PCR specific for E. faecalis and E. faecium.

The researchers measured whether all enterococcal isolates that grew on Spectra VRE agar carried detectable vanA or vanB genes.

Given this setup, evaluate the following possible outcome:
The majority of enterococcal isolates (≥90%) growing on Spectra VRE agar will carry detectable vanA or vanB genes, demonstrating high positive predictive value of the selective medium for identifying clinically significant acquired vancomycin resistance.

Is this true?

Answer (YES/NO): NO